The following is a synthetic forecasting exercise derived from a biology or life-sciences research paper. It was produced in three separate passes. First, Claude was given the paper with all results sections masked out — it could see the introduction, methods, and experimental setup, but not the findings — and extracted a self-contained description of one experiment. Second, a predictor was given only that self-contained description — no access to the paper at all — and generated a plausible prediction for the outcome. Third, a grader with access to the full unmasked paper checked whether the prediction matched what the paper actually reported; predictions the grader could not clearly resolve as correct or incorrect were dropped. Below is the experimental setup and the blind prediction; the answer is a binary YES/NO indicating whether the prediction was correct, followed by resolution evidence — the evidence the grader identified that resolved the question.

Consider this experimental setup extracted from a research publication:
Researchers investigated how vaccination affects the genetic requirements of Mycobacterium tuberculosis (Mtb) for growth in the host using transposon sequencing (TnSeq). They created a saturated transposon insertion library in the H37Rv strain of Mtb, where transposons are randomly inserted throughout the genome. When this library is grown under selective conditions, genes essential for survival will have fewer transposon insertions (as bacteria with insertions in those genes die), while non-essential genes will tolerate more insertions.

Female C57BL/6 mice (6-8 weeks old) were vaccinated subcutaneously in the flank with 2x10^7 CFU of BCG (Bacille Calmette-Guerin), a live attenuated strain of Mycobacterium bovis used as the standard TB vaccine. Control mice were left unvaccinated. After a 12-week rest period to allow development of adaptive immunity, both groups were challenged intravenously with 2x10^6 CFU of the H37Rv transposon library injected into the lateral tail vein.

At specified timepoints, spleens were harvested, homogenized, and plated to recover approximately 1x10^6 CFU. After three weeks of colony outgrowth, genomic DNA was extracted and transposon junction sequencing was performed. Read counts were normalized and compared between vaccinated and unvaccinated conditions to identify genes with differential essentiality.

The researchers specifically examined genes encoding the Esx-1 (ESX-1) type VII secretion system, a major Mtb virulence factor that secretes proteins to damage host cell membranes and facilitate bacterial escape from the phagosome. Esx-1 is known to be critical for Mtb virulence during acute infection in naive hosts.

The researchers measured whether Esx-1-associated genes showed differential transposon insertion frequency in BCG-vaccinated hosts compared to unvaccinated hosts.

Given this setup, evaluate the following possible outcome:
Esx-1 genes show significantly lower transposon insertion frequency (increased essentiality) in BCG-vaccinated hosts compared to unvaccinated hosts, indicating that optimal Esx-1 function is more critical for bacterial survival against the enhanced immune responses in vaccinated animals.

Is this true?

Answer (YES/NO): NO